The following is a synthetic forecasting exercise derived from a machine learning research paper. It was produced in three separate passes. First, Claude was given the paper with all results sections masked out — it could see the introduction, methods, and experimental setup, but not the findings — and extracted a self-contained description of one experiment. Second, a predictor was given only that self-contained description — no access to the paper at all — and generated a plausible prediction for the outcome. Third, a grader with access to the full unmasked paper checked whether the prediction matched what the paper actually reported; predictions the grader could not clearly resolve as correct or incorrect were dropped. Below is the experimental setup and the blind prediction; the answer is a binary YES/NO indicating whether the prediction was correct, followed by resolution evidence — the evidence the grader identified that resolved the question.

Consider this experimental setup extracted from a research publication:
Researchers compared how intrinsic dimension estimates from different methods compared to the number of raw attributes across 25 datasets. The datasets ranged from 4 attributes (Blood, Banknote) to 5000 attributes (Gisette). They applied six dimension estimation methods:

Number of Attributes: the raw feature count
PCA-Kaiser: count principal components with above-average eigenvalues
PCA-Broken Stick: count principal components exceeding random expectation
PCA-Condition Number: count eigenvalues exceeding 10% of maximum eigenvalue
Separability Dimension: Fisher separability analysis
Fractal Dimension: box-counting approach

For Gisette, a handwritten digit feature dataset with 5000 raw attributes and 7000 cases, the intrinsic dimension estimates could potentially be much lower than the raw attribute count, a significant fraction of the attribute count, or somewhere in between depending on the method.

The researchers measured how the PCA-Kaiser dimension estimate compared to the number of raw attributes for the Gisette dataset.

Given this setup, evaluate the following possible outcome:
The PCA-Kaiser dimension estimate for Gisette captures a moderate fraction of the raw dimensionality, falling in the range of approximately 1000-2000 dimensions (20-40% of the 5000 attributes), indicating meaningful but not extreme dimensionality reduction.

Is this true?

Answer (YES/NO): YES